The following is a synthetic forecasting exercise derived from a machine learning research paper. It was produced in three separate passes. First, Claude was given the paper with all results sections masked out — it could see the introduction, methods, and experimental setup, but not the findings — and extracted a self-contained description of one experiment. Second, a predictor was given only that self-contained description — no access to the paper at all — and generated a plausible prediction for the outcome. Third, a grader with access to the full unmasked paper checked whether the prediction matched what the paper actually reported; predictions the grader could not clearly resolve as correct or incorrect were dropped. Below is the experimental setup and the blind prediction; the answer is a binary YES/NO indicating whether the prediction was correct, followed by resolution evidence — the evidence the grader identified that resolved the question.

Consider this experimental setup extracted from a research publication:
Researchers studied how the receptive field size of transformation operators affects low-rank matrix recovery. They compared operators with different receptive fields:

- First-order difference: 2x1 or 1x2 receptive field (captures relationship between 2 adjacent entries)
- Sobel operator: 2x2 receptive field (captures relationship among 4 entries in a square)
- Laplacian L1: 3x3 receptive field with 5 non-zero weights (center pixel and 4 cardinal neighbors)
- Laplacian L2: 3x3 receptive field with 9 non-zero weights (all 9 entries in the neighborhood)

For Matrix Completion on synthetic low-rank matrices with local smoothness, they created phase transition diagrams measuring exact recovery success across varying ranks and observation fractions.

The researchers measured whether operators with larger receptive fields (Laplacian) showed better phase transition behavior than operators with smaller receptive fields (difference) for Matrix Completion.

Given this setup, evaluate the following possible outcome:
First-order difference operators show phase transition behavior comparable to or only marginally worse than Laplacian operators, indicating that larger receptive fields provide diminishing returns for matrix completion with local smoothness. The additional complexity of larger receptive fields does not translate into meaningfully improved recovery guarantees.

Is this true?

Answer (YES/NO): NO